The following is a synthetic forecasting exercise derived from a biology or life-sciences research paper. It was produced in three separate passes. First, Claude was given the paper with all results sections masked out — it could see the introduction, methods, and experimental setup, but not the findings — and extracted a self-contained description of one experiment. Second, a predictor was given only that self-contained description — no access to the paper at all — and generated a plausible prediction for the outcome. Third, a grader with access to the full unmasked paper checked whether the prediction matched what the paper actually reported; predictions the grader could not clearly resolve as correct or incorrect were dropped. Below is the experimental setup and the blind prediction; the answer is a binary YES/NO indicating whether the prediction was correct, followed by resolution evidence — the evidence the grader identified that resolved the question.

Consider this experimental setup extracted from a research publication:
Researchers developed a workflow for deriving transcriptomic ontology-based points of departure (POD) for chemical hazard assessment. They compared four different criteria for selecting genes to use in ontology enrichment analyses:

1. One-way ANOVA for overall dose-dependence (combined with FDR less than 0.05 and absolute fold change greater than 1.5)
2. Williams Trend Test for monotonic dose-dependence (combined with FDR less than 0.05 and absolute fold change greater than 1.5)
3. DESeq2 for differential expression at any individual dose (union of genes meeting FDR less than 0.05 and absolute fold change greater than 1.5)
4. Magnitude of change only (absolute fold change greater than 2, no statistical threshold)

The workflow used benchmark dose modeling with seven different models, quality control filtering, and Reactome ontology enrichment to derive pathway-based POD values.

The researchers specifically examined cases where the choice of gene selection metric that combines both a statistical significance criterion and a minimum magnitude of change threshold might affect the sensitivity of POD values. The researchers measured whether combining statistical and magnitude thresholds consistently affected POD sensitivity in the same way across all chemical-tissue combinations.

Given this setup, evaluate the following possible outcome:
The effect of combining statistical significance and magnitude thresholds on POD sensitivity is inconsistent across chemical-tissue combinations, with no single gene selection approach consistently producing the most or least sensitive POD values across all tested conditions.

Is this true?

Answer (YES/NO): YES